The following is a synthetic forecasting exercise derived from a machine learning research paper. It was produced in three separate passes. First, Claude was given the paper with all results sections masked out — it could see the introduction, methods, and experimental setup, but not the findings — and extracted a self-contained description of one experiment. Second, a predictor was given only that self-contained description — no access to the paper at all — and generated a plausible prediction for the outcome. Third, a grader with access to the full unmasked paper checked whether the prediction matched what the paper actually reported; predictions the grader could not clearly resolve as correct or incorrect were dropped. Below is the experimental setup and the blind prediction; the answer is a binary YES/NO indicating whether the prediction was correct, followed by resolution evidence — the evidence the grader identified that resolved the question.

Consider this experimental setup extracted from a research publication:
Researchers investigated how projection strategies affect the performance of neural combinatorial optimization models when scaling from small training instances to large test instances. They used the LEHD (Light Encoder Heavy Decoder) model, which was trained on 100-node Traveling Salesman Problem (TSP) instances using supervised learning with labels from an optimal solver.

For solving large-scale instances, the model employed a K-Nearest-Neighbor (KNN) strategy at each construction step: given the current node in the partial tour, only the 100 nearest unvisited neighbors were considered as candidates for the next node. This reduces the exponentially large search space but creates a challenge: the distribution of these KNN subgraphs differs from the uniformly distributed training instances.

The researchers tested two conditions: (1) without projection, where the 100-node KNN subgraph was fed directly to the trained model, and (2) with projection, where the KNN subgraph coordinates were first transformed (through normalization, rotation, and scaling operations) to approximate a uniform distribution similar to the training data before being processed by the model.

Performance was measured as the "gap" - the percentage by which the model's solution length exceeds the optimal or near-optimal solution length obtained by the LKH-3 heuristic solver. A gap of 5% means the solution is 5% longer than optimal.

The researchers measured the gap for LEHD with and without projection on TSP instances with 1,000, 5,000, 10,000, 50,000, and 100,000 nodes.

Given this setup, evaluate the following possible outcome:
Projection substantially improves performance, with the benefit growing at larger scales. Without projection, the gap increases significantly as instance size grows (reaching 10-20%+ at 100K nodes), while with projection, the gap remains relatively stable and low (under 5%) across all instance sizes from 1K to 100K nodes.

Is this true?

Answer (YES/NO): NO